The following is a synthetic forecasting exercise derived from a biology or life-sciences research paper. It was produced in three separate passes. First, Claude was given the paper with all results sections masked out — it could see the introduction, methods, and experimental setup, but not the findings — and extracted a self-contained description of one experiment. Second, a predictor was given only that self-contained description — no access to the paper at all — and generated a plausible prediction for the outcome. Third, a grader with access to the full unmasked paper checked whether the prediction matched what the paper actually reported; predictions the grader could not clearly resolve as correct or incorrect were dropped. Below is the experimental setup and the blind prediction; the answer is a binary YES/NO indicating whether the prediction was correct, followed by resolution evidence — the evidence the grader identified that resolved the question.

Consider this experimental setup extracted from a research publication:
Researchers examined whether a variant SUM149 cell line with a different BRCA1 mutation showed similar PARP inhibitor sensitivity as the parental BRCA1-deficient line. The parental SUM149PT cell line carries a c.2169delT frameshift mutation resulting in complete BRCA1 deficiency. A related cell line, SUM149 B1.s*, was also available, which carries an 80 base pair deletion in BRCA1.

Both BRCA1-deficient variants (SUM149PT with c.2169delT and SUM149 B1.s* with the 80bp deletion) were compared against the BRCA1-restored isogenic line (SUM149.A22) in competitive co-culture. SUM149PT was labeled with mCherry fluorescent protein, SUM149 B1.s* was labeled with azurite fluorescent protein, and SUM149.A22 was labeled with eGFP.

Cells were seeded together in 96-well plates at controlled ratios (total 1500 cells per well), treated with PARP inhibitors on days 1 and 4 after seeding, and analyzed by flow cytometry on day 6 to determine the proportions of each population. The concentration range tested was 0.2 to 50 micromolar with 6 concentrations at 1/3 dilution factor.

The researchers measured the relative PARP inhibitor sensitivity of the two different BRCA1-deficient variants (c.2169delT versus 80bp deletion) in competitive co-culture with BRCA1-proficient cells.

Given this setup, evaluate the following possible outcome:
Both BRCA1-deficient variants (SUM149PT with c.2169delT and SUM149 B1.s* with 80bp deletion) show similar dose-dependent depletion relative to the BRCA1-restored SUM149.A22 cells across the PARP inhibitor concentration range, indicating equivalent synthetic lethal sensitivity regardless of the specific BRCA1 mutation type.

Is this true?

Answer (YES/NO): NO